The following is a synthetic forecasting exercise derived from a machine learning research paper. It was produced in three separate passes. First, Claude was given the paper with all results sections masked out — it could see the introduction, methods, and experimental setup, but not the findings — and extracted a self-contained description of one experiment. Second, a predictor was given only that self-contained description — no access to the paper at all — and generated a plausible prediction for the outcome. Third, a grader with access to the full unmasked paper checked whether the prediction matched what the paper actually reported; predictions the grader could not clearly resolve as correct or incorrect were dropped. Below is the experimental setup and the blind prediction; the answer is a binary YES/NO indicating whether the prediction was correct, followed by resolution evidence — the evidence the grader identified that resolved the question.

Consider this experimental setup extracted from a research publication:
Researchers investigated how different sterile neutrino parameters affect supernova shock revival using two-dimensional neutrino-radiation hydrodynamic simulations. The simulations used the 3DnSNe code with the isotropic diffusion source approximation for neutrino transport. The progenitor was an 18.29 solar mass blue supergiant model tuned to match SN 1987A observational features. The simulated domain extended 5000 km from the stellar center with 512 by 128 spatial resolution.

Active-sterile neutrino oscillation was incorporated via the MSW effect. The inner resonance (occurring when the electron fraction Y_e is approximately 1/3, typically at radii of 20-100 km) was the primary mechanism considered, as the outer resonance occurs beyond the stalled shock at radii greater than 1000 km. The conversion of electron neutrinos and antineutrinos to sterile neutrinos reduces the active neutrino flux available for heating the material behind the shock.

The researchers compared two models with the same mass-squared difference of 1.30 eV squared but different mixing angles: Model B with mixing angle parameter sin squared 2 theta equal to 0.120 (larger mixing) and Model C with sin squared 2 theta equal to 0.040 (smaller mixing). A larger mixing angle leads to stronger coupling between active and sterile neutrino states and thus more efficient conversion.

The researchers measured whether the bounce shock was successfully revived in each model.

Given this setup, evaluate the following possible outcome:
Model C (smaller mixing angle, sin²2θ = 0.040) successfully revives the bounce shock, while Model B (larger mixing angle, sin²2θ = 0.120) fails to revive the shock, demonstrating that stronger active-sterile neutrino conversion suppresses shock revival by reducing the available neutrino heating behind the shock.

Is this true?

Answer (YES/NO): YES